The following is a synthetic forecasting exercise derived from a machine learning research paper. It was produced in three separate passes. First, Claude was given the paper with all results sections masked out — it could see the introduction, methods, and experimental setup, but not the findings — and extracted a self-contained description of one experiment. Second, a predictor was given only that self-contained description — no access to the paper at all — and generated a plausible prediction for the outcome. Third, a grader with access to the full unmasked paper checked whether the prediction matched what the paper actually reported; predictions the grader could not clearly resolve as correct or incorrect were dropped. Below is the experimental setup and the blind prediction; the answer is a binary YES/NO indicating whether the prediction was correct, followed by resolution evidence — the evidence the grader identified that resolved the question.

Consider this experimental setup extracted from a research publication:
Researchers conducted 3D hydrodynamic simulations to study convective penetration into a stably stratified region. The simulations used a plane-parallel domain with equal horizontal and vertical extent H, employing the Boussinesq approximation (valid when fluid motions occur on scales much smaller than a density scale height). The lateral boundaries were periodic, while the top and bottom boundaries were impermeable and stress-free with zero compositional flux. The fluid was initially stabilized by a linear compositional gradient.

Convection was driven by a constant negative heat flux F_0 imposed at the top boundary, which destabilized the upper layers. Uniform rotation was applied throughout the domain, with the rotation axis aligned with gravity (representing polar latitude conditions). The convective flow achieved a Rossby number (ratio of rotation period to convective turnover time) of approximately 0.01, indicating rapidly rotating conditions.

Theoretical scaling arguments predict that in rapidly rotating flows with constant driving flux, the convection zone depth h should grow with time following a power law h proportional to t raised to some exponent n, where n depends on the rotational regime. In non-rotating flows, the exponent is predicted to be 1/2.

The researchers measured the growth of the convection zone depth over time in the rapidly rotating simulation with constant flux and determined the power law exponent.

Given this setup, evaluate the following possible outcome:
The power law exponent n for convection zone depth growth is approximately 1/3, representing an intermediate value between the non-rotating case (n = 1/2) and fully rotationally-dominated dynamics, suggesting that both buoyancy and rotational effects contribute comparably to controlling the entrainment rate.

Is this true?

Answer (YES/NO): NO